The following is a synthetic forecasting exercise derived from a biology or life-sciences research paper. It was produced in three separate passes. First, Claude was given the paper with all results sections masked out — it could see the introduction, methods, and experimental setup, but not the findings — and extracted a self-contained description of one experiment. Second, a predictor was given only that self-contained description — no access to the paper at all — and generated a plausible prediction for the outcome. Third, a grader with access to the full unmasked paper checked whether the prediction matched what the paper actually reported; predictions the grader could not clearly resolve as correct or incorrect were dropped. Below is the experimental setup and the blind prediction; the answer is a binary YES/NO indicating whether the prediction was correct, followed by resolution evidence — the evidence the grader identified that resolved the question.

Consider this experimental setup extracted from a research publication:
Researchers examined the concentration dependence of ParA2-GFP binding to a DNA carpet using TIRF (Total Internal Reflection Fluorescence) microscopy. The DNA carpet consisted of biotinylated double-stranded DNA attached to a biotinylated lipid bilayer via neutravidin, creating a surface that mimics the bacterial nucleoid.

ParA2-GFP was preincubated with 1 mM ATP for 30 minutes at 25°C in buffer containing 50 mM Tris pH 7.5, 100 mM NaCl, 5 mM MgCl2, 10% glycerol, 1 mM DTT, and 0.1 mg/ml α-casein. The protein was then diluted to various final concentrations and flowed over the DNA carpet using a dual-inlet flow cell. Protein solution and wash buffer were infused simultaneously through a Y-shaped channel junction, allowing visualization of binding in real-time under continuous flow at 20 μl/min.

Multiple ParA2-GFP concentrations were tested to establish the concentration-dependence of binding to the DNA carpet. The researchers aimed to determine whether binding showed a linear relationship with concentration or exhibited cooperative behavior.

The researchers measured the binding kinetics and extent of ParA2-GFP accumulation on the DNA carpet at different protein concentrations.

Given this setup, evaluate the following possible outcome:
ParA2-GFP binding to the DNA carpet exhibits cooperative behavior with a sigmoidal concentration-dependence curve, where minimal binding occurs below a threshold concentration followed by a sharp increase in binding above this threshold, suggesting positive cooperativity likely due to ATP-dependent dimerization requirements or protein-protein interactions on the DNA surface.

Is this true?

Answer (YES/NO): NO